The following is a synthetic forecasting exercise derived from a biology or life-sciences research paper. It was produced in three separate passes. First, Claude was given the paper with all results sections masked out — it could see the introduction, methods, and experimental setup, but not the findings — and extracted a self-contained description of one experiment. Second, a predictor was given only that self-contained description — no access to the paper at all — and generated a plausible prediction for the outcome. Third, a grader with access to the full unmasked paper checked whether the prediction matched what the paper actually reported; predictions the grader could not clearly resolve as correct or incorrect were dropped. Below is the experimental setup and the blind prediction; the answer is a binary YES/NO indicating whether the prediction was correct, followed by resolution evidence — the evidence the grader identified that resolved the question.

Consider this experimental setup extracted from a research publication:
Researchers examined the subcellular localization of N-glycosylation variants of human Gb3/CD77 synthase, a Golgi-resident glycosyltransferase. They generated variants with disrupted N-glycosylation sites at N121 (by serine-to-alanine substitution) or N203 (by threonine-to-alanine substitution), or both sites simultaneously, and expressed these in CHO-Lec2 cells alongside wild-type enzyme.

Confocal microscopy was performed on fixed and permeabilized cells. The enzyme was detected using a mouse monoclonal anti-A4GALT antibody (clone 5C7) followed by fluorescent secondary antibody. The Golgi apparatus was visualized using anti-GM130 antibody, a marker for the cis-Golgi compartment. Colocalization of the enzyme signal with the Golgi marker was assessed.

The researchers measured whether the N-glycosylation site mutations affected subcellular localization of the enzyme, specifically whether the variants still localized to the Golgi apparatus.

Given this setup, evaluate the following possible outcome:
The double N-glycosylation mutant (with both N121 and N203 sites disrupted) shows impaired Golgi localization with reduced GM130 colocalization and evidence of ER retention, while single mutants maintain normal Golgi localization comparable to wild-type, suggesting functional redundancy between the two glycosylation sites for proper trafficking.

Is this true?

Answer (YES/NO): NO